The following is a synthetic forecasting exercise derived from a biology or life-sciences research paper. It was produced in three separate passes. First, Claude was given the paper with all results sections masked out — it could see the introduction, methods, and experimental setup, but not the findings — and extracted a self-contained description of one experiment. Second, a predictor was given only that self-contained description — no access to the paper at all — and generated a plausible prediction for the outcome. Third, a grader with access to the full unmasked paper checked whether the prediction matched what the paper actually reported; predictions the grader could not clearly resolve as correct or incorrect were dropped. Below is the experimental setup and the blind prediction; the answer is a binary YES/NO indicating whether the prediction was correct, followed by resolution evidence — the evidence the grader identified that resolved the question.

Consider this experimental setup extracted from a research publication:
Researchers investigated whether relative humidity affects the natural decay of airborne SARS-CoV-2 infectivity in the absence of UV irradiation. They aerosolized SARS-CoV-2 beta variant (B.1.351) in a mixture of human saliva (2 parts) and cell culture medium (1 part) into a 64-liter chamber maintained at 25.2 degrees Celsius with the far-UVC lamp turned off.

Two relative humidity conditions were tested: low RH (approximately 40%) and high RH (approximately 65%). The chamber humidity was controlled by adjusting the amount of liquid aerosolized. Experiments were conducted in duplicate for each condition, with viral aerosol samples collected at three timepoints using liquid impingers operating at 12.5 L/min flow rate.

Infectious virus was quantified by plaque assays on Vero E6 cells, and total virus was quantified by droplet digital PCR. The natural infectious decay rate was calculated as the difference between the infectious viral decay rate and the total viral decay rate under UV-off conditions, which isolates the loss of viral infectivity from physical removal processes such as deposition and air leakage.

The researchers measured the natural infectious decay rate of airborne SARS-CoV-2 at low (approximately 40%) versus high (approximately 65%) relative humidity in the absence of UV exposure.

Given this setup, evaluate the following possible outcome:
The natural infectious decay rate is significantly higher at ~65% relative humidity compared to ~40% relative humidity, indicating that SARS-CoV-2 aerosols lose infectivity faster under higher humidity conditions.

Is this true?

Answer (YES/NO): NO